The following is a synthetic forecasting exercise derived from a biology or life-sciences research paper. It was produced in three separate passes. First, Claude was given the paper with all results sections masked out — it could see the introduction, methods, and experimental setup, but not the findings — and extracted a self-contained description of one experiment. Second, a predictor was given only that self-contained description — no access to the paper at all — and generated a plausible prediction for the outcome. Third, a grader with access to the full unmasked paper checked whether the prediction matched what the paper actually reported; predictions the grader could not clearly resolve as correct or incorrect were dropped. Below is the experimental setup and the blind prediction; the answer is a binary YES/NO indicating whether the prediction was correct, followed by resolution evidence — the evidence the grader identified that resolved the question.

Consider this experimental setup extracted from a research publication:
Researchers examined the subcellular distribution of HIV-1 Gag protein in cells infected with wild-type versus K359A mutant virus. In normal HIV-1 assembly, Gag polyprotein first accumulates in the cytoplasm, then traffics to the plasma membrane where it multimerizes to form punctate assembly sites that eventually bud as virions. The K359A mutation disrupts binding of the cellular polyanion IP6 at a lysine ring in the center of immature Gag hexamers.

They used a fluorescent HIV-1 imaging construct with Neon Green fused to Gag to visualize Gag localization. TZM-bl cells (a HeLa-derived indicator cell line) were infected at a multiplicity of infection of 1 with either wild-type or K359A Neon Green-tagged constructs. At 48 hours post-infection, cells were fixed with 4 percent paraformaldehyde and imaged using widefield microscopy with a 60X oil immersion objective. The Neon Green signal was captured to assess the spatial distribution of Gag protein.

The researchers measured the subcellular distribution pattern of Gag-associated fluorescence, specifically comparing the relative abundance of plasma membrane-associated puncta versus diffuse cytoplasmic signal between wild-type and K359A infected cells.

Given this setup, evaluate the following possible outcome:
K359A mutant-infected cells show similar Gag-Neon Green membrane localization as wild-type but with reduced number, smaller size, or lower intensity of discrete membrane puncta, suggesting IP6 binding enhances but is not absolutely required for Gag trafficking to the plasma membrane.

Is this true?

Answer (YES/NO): NO